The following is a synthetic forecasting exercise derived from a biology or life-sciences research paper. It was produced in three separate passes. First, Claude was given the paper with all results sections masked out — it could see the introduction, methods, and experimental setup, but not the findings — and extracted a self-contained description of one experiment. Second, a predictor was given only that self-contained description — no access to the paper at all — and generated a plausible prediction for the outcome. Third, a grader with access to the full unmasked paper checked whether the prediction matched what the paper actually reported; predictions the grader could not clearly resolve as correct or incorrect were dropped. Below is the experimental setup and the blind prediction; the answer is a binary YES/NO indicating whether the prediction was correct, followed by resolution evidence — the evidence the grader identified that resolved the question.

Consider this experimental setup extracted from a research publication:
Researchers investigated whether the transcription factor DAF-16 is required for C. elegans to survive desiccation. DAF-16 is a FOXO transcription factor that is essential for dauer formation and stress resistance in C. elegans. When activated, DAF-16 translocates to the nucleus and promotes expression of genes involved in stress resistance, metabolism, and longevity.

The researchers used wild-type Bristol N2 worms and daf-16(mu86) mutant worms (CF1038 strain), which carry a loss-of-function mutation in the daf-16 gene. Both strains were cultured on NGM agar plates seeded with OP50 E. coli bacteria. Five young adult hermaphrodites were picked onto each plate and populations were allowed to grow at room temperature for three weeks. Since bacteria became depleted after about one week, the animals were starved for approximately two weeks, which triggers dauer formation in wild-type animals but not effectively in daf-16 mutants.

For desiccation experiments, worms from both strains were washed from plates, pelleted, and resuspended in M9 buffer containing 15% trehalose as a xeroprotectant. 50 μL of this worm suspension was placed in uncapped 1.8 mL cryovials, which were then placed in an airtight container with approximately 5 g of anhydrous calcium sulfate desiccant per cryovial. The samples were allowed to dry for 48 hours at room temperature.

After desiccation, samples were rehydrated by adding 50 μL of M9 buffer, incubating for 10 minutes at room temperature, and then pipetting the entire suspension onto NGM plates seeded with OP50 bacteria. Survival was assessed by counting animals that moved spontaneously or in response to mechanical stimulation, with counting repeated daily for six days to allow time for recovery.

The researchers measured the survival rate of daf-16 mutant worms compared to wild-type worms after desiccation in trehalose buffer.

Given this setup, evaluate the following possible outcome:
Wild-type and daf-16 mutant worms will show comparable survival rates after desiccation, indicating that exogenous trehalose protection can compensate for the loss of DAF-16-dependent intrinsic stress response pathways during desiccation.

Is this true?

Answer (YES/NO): NO